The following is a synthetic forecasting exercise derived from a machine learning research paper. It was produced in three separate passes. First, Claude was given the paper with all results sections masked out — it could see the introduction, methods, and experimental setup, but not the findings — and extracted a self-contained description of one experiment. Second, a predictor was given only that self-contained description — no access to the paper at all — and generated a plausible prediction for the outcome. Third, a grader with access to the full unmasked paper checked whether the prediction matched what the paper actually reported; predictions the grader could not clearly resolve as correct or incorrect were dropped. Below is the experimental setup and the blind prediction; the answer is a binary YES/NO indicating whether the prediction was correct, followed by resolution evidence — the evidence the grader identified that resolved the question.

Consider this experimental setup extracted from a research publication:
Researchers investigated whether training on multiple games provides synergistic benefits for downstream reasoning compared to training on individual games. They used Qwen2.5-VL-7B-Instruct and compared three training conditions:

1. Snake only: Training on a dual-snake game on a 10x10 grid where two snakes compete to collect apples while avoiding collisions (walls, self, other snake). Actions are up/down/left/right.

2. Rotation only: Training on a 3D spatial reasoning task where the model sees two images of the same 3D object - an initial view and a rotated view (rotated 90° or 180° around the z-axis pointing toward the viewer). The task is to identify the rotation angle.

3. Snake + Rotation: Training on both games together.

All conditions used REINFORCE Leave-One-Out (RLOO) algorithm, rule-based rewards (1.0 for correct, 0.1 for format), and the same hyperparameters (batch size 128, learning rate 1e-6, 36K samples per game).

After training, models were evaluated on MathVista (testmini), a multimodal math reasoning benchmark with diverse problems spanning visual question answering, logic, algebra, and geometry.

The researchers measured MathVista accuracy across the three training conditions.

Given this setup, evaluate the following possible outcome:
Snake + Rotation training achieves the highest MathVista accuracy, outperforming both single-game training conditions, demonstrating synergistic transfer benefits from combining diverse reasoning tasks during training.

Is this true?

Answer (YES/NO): YES